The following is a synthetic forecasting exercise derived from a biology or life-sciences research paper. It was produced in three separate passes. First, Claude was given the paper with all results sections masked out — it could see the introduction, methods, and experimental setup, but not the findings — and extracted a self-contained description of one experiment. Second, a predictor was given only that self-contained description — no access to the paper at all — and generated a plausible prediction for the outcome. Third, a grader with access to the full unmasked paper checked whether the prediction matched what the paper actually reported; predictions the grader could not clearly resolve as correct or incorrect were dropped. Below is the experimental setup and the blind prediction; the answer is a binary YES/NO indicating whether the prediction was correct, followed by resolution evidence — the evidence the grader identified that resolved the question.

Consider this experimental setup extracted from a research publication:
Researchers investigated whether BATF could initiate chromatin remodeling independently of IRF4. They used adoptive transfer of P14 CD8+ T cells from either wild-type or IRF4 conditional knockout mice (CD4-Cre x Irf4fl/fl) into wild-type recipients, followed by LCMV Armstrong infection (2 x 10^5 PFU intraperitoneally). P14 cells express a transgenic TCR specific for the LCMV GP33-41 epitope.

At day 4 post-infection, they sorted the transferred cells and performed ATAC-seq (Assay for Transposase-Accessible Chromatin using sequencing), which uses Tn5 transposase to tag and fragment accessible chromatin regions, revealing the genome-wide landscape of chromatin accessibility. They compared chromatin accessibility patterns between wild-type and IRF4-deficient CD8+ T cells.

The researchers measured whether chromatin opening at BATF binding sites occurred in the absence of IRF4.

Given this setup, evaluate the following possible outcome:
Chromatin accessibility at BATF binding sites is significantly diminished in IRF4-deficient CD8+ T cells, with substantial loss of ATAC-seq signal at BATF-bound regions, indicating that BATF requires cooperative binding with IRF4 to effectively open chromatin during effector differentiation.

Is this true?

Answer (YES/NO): NO